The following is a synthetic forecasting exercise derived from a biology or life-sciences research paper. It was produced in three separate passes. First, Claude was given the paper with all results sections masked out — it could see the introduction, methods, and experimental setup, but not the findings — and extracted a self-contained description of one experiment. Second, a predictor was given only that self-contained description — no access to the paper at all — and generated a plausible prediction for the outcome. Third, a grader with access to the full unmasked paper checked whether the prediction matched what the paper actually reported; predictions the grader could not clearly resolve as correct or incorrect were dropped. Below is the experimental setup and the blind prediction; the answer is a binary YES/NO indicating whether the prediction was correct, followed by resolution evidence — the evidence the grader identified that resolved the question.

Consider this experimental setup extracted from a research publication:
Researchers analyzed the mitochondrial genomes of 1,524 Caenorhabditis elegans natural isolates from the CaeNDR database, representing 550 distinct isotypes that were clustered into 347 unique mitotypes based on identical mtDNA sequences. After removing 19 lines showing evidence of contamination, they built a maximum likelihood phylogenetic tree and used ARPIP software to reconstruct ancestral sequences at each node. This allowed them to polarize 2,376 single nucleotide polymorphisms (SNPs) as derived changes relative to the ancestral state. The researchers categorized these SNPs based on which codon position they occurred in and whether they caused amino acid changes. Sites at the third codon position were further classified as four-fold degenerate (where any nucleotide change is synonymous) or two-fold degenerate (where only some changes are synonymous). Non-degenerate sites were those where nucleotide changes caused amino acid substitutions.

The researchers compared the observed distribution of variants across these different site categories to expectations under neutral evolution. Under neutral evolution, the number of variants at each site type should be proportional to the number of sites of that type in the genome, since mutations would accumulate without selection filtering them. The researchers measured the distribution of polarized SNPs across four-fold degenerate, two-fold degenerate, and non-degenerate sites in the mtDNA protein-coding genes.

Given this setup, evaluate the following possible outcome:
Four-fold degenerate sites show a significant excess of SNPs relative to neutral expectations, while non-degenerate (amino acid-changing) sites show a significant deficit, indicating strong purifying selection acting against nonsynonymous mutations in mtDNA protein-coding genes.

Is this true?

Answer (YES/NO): YES